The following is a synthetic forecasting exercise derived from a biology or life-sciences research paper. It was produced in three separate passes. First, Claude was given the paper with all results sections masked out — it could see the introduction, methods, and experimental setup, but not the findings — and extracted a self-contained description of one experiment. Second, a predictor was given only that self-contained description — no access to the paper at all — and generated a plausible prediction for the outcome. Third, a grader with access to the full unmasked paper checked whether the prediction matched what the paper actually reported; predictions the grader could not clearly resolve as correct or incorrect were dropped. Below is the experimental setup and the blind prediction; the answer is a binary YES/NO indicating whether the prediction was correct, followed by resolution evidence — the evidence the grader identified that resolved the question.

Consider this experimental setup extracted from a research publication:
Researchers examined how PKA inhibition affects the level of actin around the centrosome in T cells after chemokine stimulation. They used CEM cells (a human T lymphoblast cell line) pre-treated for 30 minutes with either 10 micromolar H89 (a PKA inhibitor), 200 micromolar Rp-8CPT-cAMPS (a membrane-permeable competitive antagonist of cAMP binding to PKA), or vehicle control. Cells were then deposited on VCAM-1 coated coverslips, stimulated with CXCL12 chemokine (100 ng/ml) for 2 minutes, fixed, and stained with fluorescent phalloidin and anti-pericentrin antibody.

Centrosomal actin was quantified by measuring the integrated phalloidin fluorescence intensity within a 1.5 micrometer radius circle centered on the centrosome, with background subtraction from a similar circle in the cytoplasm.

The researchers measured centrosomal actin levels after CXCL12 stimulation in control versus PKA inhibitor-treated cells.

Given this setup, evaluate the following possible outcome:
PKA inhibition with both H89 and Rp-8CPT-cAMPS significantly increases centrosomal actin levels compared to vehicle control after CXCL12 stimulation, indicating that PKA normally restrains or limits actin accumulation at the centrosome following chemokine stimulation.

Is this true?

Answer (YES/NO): NO